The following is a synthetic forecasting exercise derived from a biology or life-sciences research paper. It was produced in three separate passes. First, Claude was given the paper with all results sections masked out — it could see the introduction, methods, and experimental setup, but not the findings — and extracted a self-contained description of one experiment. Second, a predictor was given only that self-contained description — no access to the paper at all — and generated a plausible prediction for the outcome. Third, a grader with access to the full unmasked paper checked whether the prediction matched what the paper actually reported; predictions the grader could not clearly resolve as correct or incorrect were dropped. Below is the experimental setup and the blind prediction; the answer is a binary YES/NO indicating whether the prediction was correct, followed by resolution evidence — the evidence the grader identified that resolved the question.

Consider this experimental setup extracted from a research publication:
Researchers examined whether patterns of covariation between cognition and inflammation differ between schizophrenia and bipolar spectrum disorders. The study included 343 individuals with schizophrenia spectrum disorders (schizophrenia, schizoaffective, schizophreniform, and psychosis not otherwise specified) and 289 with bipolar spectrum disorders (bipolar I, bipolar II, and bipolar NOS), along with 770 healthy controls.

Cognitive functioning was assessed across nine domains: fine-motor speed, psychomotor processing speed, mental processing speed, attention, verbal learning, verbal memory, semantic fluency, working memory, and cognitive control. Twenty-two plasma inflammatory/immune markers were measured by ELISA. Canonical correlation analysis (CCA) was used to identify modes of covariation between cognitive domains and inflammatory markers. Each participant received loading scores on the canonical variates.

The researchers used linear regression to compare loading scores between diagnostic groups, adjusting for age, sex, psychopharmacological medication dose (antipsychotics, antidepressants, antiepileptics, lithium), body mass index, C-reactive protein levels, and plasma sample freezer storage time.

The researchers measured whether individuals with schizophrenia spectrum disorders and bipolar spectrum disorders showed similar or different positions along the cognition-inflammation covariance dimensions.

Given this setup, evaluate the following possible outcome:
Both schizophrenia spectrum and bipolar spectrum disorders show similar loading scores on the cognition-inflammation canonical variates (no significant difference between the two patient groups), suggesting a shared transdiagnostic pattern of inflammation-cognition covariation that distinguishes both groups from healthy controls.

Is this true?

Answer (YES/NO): NO